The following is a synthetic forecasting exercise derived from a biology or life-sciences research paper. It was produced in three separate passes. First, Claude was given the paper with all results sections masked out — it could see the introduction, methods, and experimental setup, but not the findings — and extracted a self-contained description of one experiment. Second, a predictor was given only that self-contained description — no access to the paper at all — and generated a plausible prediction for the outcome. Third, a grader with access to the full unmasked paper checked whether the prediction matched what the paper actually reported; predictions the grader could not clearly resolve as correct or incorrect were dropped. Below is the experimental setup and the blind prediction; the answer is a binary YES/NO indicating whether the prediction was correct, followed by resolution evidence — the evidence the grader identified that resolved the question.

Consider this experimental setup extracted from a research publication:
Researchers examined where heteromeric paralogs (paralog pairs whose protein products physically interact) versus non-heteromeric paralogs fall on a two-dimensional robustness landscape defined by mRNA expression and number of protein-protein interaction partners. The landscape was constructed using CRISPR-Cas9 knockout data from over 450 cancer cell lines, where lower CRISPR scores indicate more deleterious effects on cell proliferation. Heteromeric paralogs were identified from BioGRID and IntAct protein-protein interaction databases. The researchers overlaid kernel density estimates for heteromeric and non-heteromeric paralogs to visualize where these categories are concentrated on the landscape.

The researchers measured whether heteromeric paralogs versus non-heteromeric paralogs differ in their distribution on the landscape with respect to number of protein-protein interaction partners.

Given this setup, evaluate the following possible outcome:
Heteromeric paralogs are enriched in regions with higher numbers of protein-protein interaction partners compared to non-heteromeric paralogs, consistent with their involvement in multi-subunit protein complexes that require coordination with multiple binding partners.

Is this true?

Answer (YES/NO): YES